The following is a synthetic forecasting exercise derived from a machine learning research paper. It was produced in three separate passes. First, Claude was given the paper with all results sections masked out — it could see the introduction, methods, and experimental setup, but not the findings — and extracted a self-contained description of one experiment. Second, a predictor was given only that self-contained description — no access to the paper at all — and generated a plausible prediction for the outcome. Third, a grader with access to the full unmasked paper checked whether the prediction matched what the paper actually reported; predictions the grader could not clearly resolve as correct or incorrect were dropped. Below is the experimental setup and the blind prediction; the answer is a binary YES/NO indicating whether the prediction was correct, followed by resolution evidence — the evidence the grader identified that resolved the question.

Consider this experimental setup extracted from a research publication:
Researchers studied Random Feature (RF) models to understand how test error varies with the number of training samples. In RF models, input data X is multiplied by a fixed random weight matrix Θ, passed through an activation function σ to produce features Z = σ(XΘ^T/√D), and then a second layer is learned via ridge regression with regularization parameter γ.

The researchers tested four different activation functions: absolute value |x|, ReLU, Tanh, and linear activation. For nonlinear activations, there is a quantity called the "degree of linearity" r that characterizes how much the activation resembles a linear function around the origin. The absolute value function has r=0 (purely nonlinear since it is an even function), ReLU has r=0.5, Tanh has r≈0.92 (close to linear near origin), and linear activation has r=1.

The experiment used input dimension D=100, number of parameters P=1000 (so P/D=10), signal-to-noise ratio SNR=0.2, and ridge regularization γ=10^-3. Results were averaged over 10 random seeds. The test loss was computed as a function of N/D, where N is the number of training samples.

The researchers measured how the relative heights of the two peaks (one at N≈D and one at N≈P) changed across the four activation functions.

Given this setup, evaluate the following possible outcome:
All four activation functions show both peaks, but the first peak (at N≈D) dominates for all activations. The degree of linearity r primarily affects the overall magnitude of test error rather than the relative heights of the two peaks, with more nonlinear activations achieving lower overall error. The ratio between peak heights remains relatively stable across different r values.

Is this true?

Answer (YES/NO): NO